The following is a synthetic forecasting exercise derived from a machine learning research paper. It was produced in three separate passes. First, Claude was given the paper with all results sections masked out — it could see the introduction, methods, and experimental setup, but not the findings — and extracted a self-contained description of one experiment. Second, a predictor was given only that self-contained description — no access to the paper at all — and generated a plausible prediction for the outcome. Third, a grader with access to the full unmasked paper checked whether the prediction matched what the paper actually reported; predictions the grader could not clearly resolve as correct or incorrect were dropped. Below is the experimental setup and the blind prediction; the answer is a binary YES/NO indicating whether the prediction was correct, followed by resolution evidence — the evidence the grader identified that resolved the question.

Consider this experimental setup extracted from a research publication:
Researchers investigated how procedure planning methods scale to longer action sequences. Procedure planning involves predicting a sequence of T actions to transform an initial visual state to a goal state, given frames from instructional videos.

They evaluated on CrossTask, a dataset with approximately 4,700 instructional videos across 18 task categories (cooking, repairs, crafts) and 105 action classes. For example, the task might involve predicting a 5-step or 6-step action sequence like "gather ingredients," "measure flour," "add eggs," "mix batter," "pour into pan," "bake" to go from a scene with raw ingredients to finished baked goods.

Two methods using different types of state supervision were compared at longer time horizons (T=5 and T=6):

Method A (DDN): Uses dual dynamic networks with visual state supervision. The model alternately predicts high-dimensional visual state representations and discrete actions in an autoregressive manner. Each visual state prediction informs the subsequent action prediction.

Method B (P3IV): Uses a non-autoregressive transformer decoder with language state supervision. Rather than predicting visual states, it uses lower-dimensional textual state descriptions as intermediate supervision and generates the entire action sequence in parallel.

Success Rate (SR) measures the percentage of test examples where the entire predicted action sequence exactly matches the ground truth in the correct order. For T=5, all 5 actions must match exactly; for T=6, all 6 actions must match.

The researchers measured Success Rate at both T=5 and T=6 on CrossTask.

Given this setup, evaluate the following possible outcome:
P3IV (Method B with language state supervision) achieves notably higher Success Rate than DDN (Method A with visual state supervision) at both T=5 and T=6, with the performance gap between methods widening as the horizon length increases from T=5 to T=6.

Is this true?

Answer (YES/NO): NO